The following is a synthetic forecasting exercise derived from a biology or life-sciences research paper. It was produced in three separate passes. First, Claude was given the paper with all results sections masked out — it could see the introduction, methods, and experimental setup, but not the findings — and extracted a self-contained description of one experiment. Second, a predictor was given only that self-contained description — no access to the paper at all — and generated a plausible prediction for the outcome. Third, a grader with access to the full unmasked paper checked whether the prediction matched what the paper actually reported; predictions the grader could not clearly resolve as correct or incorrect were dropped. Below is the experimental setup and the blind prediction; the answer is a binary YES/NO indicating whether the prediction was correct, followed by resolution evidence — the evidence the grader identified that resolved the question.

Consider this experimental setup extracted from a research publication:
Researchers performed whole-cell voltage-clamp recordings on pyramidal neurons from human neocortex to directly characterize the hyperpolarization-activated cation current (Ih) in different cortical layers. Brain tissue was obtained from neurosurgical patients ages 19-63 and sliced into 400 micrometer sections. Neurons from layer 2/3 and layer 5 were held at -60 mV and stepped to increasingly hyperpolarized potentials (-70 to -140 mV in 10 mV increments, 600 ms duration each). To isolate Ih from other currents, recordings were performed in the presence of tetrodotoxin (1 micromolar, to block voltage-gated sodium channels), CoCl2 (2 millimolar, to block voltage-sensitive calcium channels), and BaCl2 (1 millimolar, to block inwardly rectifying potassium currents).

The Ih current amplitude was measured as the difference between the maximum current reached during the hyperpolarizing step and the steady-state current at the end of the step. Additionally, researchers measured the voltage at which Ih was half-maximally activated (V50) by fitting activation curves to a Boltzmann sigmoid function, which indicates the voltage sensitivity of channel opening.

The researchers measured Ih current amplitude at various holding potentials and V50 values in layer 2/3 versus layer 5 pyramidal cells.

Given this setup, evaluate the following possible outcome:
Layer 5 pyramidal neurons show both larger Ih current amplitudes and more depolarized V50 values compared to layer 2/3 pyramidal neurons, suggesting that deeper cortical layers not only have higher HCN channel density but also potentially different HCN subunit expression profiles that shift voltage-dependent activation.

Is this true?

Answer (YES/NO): NO